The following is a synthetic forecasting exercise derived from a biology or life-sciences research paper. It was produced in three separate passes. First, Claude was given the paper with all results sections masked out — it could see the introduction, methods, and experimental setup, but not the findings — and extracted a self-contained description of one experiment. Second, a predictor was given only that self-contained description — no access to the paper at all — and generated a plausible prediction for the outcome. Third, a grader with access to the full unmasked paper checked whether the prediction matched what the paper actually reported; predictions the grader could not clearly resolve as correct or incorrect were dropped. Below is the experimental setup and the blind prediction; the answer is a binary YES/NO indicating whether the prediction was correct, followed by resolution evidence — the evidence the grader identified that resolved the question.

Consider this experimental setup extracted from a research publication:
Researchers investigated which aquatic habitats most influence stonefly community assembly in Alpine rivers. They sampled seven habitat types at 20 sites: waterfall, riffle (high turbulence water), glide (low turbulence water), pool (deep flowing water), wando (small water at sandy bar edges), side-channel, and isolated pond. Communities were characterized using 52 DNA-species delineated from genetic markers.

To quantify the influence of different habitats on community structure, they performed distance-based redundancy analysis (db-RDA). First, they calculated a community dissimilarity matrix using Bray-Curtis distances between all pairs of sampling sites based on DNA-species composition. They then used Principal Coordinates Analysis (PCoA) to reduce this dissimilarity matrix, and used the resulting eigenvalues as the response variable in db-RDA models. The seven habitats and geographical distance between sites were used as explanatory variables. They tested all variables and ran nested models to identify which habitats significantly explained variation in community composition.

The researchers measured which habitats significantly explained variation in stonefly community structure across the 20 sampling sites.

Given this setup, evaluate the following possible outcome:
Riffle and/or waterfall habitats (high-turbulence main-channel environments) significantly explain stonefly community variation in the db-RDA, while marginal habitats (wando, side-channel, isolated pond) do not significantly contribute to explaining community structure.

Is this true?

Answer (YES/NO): YES